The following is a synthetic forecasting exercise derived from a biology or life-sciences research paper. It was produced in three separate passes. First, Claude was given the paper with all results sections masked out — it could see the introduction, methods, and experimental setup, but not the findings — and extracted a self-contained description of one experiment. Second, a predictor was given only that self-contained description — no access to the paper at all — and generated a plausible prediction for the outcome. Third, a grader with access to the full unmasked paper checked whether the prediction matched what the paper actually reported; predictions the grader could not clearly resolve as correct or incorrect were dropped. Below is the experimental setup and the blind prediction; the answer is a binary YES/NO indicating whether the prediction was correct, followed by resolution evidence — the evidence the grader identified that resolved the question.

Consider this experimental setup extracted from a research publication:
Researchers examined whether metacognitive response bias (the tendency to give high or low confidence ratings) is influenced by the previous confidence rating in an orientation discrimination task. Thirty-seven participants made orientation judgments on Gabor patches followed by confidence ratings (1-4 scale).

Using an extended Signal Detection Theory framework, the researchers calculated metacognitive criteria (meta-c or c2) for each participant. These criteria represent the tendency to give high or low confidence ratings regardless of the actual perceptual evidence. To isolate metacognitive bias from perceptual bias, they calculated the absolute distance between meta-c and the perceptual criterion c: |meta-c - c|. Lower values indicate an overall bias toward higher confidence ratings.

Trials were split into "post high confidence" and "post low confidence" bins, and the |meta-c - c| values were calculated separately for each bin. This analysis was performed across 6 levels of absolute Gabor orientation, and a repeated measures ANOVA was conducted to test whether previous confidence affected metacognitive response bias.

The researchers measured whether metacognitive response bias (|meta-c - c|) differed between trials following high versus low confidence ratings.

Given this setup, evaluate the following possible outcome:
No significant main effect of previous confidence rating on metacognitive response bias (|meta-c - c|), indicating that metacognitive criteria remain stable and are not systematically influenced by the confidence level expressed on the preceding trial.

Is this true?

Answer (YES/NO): NO